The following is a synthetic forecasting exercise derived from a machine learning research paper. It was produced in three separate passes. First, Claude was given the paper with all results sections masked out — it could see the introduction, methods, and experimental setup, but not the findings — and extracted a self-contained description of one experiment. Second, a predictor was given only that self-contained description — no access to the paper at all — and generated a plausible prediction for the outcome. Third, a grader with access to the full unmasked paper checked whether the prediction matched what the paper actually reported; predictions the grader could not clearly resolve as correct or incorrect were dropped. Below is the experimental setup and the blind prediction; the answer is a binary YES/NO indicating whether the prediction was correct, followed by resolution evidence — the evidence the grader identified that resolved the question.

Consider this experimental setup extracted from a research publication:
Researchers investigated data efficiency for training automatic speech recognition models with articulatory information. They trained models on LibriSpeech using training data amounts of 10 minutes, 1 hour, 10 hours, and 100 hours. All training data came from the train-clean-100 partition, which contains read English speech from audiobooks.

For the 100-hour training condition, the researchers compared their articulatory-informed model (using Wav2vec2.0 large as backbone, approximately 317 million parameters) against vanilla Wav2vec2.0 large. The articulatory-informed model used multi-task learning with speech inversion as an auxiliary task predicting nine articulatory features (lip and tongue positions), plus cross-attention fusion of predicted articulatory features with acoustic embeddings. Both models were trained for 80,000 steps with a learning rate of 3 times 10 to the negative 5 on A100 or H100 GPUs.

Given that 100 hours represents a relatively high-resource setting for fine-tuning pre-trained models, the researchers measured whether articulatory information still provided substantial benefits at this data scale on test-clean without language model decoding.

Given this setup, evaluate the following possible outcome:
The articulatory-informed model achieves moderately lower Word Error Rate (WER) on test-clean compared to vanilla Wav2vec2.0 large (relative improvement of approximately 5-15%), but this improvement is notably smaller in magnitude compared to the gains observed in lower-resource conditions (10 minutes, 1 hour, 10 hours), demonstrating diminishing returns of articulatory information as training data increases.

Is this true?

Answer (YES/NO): NO